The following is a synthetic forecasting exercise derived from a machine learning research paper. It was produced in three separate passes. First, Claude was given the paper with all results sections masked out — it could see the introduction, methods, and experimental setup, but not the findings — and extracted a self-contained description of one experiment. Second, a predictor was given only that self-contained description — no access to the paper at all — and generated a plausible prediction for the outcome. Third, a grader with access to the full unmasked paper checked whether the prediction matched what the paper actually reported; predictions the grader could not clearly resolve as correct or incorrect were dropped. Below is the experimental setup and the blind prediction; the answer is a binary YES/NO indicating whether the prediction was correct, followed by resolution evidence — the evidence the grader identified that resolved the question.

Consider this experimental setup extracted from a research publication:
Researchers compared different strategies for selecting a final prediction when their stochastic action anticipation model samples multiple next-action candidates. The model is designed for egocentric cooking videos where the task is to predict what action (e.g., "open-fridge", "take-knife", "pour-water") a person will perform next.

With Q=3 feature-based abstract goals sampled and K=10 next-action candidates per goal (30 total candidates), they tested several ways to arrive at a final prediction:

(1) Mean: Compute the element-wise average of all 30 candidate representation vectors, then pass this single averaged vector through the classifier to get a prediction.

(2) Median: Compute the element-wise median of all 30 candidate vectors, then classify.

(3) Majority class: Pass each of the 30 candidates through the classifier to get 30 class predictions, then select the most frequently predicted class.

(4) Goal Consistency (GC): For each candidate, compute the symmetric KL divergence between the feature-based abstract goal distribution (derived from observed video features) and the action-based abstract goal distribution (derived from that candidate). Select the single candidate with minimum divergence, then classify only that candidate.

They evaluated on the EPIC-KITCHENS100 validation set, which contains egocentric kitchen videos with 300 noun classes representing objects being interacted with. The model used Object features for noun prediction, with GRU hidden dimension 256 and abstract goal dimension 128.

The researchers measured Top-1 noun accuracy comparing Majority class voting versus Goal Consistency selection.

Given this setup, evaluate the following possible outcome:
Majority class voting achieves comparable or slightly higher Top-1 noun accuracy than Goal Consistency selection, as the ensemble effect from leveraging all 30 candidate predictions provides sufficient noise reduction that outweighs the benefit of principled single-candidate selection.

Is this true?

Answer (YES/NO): NO